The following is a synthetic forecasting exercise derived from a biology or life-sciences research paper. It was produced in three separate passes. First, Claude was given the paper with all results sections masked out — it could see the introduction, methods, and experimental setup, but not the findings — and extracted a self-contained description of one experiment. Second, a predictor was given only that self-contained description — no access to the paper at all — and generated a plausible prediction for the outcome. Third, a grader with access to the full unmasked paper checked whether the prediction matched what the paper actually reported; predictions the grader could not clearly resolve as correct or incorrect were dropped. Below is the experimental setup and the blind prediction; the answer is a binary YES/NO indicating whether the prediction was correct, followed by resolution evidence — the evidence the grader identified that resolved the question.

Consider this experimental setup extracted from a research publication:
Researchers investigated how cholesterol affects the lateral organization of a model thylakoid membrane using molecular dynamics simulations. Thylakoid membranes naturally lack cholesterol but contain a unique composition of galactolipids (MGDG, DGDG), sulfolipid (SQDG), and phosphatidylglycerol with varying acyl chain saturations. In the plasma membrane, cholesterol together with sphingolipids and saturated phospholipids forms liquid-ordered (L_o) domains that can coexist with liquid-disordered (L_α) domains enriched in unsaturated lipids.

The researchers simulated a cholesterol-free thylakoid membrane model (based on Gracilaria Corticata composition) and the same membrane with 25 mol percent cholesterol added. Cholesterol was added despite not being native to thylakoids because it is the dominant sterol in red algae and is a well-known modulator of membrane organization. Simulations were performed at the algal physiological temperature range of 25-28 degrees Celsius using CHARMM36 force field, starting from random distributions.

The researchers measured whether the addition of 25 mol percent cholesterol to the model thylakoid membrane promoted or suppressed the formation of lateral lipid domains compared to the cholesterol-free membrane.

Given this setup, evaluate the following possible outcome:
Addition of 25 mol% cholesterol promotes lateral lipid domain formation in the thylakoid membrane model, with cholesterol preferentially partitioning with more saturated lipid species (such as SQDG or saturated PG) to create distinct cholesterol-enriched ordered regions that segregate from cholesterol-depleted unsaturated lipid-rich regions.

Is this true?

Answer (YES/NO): NO